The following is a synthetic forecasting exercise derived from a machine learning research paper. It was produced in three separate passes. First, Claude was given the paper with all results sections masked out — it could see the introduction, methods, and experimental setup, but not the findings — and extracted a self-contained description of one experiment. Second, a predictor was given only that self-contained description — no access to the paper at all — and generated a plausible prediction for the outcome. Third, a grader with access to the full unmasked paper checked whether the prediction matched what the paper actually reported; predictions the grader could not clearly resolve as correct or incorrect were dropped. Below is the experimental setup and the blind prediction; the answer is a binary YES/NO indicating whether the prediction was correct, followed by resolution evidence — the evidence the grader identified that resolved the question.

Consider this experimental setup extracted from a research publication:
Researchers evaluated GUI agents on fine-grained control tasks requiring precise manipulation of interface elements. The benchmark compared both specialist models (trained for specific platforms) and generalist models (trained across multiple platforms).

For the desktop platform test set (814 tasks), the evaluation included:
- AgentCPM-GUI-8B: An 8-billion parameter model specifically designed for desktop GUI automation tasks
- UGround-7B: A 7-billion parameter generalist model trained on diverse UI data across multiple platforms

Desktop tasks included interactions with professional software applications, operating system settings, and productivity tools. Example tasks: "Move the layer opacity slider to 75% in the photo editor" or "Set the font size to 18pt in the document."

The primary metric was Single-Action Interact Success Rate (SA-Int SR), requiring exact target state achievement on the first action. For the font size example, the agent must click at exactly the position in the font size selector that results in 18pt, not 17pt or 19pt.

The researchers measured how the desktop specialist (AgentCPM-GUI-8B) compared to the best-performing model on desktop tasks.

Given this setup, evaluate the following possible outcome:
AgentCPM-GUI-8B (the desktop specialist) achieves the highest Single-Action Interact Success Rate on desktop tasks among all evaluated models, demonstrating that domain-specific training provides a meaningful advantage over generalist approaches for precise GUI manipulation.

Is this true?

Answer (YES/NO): NO